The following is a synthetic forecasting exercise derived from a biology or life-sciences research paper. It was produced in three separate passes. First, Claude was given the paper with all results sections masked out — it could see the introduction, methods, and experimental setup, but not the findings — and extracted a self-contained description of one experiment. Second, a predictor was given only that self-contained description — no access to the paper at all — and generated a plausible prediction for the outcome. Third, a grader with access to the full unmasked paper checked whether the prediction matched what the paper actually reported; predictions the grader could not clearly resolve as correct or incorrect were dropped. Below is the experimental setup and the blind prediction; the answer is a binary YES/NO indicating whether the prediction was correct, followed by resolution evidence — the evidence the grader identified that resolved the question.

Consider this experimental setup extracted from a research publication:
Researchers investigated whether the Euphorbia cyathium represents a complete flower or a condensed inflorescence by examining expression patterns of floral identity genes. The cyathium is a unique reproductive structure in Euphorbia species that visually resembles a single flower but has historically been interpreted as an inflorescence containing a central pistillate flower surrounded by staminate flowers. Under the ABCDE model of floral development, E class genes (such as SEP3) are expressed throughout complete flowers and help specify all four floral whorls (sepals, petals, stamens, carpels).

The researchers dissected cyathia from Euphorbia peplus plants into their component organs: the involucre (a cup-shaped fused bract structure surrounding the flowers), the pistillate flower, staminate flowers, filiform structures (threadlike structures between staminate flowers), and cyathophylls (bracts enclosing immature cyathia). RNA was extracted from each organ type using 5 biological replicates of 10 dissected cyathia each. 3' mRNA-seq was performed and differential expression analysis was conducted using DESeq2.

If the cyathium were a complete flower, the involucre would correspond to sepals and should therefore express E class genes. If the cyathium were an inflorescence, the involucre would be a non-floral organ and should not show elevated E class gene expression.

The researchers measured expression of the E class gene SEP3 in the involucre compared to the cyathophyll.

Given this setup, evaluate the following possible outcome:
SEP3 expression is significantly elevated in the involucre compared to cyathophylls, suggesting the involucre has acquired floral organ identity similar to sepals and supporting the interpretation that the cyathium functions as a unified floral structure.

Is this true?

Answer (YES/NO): NO